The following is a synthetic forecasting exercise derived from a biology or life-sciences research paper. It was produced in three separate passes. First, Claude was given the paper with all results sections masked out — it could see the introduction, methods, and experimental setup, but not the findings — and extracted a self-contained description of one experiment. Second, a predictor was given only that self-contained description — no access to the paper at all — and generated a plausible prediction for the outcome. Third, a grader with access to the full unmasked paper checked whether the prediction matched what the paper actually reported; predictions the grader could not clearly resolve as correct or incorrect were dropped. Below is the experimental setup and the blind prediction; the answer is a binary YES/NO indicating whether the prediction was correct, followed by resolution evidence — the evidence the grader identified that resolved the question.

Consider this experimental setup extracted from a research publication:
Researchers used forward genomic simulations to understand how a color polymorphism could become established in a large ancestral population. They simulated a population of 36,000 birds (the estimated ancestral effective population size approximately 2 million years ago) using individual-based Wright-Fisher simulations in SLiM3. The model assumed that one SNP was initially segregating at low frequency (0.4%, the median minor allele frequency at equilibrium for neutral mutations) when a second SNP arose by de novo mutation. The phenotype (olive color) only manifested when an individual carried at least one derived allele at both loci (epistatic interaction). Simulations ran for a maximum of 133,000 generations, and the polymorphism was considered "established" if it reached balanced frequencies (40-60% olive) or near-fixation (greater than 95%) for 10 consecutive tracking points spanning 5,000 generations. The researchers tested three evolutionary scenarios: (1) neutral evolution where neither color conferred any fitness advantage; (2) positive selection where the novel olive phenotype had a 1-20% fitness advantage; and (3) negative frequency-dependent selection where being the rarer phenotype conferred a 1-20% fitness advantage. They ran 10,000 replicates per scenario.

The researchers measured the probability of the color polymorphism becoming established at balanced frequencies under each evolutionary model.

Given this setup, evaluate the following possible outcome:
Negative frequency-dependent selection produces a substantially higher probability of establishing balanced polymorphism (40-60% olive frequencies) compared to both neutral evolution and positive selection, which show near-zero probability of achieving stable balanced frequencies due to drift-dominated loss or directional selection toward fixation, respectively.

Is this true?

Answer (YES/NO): YES